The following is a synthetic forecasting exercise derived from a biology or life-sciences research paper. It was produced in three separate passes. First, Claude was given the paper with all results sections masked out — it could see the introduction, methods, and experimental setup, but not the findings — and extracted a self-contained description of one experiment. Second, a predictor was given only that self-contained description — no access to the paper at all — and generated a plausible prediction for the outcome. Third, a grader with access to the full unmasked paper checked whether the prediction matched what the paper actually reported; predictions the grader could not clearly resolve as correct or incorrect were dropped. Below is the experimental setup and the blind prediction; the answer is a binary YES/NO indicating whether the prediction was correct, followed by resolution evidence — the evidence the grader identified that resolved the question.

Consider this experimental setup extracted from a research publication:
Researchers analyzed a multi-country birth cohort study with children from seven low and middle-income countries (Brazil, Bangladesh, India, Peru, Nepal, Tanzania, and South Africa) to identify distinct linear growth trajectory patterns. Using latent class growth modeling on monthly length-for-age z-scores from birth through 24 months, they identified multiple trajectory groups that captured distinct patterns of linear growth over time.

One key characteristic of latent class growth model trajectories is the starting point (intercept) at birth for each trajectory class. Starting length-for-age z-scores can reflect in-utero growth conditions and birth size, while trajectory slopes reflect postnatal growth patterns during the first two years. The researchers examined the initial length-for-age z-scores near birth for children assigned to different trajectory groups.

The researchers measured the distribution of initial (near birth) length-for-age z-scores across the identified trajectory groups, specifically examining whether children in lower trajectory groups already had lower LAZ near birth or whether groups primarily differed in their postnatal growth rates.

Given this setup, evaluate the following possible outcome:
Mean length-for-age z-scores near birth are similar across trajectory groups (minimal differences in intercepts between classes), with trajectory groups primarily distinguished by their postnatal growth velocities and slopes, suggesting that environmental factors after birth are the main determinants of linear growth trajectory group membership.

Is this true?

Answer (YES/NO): NO